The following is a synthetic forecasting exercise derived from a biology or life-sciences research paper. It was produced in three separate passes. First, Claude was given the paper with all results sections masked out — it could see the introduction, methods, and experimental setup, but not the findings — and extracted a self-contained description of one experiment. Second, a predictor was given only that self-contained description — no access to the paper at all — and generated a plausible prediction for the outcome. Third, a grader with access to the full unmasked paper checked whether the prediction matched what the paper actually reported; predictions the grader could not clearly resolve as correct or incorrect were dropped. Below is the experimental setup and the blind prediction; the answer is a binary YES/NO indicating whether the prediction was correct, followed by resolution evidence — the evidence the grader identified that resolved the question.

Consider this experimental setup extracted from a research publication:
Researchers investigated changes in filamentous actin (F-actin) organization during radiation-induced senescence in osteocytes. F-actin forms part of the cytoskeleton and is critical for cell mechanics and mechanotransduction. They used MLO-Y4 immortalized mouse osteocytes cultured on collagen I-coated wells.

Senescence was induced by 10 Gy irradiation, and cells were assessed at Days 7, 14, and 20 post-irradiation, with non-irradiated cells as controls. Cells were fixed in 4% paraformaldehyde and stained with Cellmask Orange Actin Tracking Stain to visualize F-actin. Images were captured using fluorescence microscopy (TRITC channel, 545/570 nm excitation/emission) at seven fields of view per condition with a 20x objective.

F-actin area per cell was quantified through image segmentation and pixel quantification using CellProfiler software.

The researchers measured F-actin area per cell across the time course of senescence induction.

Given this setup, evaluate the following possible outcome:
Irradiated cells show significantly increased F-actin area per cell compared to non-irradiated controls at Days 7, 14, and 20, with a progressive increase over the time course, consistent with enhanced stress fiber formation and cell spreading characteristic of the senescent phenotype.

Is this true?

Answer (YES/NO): YES